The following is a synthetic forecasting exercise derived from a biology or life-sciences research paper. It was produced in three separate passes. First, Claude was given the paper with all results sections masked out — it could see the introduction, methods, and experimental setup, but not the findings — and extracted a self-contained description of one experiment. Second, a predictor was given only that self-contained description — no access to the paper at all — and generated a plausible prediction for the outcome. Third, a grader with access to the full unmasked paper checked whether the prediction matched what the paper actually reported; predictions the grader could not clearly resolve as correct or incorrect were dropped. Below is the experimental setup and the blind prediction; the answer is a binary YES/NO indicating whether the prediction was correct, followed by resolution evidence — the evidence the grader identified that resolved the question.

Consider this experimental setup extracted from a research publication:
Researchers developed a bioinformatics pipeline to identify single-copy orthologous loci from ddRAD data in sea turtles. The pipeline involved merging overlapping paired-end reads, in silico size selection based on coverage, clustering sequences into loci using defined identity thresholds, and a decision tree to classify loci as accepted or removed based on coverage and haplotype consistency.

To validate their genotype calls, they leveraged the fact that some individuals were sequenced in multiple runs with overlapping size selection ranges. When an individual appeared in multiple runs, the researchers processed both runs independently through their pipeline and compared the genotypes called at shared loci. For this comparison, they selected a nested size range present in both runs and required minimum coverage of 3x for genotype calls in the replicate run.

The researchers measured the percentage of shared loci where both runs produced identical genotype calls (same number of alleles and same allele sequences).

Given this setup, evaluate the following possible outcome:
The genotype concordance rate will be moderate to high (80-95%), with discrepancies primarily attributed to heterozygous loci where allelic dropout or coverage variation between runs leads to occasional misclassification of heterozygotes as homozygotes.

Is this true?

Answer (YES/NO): YES